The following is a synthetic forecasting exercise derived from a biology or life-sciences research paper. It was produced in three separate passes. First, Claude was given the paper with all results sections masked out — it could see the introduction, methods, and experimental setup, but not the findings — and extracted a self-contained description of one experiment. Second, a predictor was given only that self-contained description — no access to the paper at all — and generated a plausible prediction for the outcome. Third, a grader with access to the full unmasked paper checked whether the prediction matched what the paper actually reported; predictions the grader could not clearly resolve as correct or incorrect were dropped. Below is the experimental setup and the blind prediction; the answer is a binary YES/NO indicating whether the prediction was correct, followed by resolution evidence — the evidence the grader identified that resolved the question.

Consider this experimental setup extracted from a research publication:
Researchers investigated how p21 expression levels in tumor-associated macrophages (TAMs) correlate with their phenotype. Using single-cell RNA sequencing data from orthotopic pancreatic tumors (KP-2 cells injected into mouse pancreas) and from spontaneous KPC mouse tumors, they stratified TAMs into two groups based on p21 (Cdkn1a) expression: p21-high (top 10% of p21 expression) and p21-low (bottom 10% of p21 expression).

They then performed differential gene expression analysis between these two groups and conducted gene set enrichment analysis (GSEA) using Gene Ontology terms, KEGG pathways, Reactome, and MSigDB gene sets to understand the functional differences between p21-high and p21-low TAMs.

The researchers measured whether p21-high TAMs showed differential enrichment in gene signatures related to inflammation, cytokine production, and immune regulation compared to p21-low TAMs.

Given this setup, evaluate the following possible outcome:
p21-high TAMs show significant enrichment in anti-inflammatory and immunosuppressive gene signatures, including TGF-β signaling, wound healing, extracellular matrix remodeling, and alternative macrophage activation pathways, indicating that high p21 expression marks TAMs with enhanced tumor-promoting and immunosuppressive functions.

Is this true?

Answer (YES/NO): NO